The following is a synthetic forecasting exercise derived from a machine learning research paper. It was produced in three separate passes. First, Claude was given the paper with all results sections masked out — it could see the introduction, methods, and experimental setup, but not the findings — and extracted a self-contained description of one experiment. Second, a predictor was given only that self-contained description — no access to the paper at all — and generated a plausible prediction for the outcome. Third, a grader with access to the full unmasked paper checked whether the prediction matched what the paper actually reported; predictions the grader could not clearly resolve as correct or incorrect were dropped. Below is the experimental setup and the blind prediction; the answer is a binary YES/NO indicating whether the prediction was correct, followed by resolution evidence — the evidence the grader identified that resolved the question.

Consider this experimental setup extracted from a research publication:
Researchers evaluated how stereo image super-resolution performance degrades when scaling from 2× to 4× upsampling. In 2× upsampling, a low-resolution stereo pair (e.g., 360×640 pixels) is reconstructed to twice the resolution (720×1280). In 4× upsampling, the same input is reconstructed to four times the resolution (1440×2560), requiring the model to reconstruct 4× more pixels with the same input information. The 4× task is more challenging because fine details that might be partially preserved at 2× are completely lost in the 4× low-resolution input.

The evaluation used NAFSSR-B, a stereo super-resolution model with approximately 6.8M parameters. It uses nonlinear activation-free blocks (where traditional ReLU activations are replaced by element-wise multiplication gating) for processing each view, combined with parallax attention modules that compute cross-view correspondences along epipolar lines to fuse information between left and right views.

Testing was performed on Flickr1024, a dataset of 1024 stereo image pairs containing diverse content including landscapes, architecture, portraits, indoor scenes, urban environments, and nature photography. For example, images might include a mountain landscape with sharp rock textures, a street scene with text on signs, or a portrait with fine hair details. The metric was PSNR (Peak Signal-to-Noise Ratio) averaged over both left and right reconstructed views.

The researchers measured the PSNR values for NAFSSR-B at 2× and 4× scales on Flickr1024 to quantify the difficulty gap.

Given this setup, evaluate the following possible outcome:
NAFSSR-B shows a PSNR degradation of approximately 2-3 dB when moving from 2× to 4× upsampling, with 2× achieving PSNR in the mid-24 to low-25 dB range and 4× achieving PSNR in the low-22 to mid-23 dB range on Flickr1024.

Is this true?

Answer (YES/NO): NO